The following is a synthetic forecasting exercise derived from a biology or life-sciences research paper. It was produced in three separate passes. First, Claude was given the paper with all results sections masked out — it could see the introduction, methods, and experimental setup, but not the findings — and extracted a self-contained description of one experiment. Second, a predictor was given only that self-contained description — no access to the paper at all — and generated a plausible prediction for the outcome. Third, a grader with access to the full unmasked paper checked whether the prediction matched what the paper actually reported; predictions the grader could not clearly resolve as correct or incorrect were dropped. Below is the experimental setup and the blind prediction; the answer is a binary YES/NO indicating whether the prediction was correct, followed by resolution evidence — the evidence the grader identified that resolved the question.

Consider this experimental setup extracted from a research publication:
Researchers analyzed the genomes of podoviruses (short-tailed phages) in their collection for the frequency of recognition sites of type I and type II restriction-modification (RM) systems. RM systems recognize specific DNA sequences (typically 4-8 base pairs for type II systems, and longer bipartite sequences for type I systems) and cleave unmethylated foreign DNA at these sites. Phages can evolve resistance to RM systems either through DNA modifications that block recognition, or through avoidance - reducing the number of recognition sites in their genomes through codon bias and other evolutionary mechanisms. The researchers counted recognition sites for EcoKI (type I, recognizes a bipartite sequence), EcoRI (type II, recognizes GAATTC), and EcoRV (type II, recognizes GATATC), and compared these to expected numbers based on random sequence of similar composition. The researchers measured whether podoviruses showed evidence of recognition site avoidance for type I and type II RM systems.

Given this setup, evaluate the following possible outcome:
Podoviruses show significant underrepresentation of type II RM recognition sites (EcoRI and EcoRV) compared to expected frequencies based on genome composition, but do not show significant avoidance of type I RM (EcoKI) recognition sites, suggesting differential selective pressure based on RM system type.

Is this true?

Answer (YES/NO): NO